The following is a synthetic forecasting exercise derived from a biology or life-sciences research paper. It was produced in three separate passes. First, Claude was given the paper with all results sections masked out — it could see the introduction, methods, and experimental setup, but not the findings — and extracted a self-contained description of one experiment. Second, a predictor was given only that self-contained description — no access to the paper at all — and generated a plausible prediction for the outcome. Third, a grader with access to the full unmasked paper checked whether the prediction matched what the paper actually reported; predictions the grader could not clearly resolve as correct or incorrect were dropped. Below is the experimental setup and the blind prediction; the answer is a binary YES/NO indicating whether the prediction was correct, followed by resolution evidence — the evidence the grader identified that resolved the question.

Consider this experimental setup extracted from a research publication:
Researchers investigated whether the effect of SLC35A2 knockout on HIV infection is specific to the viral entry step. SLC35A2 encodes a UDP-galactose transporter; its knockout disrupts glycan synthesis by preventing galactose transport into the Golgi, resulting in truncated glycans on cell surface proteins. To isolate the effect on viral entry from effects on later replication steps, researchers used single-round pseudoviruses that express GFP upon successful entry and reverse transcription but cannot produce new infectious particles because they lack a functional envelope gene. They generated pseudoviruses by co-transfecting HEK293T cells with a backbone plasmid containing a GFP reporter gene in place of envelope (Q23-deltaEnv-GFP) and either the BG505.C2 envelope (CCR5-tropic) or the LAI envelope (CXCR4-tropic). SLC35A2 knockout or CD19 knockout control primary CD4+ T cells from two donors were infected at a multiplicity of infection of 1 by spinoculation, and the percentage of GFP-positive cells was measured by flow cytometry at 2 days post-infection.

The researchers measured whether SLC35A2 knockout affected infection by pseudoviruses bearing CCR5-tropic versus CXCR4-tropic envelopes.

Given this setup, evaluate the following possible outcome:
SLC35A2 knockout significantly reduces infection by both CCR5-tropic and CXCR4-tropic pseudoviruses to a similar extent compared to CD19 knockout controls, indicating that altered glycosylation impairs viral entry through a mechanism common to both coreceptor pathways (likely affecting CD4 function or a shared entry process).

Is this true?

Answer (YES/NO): NO